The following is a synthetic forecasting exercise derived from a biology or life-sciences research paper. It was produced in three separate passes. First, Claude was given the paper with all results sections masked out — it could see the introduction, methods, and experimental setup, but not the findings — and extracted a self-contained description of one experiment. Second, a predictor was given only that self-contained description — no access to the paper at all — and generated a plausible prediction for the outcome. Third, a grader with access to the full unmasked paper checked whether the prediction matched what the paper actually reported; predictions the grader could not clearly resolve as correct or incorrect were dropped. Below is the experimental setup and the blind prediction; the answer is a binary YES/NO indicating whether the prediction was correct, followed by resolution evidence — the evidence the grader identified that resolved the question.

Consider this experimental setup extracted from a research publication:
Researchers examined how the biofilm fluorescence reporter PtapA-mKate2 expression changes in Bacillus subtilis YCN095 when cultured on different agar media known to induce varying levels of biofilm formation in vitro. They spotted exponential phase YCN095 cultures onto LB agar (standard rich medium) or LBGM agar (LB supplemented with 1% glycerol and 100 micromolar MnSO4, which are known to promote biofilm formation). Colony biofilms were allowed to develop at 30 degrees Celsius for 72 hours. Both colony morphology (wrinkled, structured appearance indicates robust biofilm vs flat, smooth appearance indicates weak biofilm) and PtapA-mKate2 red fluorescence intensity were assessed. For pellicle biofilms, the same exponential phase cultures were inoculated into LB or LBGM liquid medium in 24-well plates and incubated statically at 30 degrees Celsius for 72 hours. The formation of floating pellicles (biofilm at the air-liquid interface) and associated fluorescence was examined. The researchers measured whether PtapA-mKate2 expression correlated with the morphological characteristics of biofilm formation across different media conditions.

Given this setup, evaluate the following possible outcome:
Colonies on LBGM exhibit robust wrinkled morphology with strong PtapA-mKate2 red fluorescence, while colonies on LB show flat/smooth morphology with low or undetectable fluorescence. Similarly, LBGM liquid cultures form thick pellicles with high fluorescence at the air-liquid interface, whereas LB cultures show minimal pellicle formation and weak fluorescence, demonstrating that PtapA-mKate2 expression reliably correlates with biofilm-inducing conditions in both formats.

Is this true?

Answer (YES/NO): YES